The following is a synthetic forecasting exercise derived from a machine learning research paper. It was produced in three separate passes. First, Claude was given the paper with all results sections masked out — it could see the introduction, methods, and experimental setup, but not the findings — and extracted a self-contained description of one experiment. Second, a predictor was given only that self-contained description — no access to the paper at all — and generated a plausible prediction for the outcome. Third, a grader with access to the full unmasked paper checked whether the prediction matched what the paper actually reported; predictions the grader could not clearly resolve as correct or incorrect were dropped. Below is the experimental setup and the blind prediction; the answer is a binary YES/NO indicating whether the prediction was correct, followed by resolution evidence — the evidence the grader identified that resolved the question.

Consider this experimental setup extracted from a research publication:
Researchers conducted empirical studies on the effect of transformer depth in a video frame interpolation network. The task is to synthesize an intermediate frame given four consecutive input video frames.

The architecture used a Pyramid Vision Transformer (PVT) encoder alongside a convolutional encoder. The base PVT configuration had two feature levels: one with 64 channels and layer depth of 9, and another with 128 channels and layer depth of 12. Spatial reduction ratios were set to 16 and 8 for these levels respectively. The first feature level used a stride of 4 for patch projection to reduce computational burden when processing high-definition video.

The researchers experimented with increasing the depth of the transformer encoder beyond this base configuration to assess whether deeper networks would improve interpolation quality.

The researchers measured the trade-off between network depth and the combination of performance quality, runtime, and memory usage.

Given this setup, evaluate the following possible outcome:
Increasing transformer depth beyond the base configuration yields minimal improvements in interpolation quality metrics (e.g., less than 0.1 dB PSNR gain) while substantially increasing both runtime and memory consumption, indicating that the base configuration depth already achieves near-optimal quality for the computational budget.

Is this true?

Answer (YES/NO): YES